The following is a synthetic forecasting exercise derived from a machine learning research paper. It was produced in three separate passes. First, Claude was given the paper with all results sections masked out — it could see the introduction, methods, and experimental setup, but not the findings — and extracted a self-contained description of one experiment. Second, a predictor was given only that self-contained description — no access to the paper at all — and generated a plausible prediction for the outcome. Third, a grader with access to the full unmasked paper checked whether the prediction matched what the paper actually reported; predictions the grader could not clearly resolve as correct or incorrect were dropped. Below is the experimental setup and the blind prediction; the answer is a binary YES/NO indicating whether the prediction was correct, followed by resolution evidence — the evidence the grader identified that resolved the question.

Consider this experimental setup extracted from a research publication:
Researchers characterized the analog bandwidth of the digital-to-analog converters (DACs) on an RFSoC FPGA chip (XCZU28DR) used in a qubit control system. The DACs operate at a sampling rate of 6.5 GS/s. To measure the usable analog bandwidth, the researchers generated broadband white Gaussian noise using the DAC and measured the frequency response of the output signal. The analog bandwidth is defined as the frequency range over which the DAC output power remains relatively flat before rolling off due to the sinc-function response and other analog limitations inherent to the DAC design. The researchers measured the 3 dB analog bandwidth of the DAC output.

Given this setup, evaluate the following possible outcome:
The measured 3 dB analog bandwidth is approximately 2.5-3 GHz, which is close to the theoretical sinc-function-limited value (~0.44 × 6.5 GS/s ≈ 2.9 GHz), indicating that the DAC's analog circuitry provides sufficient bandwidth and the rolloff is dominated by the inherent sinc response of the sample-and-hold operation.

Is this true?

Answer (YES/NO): NO